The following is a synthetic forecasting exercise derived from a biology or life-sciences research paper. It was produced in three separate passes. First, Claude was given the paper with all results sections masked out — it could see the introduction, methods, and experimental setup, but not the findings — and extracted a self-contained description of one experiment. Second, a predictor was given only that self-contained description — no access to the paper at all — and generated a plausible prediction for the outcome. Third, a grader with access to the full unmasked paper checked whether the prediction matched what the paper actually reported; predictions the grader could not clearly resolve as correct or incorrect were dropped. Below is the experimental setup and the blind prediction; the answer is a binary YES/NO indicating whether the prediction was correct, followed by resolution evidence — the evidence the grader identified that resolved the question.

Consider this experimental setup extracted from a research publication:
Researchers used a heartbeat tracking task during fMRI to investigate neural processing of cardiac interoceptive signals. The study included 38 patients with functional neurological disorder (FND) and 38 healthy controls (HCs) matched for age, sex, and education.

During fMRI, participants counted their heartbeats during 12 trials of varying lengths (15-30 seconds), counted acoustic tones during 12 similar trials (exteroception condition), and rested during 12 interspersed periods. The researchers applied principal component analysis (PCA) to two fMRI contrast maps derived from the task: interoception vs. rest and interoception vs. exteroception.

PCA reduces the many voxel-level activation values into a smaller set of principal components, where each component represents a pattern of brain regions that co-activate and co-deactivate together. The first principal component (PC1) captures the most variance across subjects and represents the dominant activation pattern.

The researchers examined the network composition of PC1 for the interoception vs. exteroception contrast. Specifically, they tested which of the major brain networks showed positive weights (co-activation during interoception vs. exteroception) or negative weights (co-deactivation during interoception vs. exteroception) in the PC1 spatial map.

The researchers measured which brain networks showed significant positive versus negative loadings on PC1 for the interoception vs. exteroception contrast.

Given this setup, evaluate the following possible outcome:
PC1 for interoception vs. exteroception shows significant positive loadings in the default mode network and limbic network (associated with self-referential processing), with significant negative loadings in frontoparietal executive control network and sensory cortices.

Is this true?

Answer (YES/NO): NO